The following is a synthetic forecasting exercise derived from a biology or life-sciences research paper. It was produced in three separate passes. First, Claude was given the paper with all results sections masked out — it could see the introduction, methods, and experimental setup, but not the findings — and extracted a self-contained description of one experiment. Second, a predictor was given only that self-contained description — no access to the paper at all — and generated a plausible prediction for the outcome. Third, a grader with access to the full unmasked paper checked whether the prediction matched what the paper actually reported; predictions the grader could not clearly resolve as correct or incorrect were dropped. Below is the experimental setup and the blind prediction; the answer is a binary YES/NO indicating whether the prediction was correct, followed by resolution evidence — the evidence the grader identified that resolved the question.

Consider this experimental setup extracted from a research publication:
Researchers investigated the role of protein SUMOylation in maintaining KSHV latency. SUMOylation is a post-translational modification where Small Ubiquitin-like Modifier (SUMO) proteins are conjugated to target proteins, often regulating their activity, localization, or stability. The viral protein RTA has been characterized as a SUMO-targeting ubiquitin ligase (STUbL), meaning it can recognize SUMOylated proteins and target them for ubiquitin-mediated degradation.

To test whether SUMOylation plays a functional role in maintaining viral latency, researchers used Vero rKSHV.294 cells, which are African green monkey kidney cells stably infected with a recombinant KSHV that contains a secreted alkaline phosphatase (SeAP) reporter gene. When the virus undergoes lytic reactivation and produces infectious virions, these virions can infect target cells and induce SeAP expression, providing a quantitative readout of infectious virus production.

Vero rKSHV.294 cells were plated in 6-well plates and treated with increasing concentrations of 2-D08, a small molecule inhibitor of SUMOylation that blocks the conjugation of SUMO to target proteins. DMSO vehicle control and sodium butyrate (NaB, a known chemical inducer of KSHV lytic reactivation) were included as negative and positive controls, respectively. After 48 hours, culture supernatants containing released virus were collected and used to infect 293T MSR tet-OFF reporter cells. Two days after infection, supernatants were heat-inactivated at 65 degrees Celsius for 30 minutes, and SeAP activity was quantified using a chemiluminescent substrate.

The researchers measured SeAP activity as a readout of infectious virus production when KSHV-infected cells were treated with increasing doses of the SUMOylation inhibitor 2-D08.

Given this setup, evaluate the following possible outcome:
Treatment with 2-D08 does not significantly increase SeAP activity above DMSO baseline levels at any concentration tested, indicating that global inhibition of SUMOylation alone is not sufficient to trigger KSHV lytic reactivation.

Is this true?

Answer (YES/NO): NO